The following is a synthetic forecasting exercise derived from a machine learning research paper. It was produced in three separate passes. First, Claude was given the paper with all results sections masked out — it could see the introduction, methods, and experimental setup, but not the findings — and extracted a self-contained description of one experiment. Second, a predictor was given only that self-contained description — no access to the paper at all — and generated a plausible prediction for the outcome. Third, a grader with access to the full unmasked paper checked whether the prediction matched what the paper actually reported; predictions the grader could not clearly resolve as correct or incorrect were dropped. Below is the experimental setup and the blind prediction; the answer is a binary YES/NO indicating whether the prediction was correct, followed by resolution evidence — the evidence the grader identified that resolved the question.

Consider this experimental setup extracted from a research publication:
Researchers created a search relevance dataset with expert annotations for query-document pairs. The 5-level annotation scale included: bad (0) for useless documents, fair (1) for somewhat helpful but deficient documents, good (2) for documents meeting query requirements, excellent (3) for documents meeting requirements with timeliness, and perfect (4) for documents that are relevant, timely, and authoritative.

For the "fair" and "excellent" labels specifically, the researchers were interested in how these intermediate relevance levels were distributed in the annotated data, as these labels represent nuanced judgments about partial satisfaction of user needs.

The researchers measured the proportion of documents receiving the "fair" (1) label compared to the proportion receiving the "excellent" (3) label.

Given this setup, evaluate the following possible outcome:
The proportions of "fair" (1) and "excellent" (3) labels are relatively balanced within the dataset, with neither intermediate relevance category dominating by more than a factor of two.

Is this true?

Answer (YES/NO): YES